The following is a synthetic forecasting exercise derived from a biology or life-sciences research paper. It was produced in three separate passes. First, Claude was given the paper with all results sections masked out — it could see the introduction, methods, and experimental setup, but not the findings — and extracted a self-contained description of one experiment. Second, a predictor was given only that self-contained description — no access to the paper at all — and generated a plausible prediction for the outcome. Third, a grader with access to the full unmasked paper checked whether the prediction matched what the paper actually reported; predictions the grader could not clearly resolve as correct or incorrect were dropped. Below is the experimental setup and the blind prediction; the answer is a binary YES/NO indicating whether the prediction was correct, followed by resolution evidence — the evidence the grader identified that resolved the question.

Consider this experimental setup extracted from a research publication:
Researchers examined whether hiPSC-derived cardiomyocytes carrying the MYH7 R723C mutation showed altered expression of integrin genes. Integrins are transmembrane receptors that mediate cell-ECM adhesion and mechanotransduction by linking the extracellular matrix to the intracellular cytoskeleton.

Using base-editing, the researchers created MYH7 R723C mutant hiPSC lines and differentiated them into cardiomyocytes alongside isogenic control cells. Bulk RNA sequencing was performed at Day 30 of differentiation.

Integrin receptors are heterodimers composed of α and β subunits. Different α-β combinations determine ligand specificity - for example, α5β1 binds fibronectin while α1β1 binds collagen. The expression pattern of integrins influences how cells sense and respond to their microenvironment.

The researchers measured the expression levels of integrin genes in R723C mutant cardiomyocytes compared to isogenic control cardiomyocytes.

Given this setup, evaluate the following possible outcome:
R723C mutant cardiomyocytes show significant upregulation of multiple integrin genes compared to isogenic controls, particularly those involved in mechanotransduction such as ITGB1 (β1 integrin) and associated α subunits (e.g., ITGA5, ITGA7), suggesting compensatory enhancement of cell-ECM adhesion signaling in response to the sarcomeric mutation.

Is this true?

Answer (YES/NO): NO